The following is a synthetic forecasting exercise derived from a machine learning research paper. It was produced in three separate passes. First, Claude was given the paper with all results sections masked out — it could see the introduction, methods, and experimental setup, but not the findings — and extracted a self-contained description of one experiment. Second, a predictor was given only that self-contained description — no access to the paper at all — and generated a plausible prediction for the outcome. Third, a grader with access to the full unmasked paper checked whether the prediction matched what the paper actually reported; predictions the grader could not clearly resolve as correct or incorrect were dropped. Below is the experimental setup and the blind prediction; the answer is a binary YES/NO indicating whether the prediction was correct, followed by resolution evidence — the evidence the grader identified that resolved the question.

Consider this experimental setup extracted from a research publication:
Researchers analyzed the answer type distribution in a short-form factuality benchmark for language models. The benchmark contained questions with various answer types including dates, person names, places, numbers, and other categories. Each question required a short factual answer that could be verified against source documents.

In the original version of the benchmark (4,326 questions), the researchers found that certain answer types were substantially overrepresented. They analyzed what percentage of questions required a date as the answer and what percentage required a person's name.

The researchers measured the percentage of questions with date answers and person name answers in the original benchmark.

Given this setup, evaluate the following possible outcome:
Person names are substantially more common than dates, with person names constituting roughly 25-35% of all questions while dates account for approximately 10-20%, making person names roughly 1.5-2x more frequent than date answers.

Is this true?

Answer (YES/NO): NO